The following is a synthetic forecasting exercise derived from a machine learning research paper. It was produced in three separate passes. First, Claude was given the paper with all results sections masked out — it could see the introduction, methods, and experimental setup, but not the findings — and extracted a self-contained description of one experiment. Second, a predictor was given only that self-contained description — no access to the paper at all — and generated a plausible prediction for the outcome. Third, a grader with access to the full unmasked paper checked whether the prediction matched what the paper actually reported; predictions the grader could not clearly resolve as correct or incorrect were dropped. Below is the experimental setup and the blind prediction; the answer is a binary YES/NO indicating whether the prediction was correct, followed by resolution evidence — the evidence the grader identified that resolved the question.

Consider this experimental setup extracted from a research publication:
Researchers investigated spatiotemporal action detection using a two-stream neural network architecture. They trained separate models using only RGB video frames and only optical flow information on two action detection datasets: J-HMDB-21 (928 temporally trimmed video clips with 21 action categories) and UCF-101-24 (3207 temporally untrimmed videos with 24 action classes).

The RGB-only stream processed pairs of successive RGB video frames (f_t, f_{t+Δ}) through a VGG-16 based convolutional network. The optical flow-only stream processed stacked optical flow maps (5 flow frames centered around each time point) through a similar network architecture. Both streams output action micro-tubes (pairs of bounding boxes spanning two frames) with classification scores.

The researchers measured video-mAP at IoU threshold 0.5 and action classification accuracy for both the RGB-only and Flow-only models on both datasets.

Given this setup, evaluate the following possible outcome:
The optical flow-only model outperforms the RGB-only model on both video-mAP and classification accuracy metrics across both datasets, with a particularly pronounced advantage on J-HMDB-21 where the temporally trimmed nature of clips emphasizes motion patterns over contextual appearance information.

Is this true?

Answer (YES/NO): NO